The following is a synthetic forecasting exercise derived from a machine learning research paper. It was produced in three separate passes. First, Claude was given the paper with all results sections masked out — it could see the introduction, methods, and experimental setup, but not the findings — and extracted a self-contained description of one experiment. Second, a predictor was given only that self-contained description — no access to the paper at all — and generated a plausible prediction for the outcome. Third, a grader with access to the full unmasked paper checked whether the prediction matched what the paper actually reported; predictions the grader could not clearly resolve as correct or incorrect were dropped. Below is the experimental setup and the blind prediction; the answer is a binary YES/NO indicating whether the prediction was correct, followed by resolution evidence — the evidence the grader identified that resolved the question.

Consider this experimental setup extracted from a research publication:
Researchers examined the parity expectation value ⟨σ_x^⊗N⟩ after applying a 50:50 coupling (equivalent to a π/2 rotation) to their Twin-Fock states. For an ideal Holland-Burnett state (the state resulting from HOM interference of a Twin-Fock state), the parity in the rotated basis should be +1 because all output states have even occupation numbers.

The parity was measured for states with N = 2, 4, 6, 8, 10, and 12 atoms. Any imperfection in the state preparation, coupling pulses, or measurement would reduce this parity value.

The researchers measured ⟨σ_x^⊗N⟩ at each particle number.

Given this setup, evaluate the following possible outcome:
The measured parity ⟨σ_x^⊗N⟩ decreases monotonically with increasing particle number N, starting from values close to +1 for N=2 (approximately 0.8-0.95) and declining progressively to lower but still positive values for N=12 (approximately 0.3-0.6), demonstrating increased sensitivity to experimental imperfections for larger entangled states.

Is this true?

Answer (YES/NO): NO